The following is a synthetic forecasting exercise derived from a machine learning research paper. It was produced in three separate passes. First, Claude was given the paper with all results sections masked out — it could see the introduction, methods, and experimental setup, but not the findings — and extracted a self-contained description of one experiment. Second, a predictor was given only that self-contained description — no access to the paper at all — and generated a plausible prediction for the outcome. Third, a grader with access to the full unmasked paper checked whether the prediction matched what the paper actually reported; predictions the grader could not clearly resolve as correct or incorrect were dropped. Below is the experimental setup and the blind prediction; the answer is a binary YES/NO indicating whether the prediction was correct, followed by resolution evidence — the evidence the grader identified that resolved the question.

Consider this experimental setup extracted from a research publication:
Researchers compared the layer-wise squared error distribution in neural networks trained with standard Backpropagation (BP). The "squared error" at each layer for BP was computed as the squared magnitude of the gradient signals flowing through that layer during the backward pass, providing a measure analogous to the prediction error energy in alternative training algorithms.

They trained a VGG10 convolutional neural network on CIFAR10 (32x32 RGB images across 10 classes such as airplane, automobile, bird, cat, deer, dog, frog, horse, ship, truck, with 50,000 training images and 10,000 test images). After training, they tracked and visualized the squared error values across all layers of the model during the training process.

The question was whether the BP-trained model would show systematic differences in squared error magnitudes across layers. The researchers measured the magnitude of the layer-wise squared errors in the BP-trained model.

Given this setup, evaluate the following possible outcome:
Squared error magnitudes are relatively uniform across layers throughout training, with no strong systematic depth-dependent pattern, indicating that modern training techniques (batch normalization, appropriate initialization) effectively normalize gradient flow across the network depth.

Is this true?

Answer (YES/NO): YES